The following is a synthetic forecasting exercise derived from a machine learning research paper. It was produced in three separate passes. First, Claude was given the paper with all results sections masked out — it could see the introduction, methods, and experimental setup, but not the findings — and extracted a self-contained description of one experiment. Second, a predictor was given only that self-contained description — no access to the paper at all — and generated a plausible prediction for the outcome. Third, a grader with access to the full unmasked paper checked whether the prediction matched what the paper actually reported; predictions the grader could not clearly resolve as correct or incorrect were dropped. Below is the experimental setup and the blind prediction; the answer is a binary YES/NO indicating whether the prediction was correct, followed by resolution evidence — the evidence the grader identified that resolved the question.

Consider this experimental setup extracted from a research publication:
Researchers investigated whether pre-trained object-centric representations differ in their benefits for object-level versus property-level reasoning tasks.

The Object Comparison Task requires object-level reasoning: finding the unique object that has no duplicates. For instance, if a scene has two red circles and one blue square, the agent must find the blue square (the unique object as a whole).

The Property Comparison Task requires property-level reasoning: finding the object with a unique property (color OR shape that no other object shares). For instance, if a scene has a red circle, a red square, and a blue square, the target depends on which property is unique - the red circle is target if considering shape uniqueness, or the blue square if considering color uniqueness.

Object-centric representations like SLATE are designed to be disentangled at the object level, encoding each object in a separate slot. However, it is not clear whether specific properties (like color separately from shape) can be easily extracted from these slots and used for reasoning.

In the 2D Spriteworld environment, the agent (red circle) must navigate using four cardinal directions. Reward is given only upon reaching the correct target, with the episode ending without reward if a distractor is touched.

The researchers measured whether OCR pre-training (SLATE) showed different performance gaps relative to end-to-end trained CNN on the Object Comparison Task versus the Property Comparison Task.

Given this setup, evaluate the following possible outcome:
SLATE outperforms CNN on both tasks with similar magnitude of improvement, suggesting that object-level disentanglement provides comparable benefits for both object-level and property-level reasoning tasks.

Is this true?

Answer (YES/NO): YES